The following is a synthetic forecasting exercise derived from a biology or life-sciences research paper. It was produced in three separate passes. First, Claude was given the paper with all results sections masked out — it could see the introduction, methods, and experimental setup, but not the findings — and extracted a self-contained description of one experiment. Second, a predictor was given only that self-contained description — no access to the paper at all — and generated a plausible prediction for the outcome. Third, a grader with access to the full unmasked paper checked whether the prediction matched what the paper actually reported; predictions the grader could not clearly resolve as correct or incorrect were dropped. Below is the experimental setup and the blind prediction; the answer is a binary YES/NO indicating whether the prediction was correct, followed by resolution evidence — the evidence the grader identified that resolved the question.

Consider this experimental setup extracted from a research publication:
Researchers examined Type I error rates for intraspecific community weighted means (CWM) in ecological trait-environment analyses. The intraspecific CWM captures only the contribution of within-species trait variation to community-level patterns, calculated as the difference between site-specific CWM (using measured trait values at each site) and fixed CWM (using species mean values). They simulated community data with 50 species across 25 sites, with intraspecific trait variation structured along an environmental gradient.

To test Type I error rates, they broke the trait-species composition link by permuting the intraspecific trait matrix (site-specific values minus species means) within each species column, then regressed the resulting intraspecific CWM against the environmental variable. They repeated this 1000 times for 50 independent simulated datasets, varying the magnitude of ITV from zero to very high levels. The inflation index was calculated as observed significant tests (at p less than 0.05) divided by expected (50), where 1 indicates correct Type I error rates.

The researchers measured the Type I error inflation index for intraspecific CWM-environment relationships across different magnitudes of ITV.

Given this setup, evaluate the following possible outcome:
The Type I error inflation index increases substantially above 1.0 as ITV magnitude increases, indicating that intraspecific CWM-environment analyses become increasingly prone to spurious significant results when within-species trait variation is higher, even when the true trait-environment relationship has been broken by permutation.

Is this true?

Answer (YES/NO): NO